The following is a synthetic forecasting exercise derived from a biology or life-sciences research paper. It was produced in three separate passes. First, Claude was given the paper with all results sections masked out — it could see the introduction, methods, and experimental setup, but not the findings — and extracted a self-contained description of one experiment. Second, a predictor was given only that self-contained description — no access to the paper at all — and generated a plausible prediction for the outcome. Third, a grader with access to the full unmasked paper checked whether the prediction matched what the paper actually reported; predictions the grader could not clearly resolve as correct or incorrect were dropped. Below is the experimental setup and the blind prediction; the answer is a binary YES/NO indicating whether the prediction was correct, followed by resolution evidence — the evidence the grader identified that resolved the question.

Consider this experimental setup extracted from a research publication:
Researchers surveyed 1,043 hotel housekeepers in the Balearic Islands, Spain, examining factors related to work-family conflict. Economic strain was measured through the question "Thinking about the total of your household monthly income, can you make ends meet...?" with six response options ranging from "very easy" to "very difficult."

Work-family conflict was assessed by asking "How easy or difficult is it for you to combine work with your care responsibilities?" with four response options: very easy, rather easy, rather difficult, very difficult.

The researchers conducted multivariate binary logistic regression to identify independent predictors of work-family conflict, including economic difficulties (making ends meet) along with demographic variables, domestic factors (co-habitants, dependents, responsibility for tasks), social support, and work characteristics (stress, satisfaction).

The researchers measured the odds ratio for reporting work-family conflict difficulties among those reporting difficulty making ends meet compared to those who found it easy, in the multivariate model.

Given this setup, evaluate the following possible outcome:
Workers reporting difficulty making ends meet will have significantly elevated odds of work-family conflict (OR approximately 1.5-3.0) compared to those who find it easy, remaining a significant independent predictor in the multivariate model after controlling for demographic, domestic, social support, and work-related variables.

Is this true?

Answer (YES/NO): YES